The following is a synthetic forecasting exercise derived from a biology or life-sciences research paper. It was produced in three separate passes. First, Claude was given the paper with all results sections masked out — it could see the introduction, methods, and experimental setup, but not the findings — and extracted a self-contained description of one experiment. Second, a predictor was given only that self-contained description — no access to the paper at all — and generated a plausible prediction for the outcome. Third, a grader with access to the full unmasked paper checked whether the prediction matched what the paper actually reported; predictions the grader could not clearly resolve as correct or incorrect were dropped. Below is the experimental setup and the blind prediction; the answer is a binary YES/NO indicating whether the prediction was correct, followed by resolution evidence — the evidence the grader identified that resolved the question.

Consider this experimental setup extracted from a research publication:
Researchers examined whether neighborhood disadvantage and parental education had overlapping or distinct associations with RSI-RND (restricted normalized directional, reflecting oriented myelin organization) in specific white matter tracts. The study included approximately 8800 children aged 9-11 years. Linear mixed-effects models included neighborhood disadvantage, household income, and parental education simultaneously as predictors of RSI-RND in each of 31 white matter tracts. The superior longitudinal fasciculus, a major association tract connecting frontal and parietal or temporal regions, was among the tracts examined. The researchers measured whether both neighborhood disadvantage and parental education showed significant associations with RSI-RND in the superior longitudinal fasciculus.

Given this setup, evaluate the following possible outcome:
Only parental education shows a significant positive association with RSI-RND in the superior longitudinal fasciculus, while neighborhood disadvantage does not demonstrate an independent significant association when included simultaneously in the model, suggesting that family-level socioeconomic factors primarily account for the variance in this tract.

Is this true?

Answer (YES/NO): NO